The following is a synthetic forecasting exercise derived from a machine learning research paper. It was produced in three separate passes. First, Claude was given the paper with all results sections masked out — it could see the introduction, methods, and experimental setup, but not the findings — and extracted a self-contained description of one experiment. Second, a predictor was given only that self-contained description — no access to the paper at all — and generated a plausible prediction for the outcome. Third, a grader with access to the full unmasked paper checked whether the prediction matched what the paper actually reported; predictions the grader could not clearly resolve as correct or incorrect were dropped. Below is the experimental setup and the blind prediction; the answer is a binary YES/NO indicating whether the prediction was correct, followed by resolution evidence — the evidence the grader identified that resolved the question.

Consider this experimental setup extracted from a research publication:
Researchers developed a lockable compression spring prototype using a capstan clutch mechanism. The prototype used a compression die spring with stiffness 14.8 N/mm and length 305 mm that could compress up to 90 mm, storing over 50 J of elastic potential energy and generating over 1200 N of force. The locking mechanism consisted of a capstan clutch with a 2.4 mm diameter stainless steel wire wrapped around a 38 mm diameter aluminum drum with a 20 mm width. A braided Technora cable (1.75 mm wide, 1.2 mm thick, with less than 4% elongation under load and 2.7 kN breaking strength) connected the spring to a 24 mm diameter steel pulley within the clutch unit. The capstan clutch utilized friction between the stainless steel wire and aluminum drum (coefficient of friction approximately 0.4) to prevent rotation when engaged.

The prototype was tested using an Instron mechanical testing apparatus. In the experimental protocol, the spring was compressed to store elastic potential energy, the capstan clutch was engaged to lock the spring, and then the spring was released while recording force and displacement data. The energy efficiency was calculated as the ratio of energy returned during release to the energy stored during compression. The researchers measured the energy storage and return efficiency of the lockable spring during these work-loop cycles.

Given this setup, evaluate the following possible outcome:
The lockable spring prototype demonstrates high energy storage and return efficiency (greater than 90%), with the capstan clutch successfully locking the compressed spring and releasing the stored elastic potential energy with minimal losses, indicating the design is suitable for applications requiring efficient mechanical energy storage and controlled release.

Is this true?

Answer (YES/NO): NO